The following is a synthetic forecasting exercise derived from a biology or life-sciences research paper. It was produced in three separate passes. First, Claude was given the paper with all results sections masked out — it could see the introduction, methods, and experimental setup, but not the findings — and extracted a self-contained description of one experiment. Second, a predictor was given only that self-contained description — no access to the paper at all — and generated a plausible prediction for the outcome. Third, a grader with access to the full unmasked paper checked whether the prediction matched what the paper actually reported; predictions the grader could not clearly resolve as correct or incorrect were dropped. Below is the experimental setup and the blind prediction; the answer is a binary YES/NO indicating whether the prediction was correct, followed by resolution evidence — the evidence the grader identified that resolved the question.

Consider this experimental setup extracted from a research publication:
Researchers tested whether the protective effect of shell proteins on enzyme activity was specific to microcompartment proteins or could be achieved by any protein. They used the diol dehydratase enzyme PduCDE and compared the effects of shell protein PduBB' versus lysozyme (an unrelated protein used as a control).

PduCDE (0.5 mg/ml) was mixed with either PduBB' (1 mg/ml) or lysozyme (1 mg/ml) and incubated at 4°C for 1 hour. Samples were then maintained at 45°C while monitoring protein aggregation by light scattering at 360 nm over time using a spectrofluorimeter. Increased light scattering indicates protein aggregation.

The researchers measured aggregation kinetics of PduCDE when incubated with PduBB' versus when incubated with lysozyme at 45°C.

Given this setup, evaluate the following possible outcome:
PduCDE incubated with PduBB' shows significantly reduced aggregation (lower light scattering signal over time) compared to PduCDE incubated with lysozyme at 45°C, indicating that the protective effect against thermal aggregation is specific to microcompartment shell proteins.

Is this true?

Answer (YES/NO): YES